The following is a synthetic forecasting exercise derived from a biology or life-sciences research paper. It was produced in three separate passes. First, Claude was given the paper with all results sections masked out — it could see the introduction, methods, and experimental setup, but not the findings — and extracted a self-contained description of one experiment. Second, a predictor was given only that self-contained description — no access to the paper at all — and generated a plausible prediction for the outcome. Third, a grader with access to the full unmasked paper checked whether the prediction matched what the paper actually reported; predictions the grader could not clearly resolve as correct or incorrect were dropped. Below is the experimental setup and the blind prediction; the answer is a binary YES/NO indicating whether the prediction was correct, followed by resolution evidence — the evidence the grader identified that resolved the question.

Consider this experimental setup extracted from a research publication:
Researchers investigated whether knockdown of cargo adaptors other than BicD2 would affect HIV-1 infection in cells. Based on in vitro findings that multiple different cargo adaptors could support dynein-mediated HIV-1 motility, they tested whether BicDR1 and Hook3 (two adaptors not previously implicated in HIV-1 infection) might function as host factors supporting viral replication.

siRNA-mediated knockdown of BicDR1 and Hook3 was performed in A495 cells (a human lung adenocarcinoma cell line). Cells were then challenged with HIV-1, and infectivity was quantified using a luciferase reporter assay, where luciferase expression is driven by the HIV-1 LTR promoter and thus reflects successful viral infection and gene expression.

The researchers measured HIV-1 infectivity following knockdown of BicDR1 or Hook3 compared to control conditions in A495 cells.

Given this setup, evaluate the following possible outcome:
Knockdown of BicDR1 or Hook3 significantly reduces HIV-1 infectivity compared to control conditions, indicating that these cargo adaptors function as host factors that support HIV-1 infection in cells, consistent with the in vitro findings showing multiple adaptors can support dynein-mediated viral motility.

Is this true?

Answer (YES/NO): YES